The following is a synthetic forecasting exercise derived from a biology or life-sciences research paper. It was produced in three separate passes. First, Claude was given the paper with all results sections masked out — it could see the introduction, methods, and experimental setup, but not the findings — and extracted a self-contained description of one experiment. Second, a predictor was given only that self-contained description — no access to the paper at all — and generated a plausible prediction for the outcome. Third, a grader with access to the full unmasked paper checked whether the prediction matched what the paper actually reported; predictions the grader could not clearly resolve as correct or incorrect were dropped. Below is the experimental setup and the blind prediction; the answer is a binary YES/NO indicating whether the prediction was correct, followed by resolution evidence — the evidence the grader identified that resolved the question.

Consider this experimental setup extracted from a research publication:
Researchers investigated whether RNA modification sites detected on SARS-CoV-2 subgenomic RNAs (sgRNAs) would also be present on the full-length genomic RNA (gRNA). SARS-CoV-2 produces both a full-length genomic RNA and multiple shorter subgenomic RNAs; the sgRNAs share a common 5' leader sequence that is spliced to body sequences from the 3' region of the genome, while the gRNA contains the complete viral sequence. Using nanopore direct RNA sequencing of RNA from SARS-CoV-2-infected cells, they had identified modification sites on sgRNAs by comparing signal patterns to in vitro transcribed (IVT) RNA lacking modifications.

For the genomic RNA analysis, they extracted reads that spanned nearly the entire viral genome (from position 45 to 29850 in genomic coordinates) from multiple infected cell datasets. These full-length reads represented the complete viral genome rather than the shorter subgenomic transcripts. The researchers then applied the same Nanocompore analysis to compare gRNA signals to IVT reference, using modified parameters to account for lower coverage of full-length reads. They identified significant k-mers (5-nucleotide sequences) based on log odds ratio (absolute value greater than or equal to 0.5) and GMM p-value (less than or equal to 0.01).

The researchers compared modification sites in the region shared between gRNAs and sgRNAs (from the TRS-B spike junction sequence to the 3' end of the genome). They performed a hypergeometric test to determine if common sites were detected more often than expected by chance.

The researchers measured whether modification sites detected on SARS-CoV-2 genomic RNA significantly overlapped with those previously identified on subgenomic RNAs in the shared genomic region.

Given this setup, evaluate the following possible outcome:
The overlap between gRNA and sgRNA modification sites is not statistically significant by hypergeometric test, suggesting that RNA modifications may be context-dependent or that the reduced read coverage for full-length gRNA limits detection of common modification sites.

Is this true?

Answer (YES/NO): NO